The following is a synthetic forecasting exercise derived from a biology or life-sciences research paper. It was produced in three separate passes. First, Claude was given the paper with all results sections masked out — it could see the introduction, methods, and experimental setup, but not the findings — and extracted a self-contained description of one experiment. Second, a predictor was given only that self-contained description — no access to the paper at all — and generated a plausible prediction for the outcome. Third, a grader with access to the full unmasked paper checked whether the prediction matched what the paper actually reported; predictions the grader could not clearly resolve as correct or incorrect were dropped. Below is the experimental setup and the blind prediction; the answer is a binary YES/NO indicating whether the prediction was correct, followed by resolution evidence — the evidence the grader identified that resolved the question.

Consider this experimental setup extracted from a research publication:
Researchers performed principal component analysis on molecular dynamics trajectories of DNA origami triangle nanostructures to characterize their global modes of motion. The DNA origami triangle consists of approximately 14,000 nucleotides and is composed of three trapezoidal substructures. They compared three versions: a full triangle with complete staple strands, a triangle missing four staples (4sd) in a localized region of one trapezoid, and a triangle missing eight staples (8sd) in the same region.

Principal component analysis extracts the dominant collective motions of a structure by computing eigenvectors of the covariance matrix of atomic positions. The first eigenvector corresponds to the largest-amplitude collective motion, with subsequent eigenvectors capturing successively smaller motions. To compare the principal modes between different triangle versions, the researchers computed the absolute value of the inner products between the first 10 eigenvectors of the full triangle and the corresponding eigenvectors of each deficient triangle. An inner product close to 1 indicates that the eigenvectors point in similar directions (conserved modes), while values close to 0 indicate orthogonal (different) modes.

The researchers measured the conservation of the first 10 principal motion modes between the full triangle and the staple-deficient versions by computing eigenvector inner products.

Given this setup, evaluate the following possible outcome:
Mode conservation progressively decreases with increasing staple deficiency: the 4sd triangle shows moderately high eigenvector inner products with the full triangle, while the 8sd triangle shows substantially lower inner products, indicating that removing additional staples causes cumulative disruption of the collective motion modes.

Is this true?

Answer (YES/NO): NO